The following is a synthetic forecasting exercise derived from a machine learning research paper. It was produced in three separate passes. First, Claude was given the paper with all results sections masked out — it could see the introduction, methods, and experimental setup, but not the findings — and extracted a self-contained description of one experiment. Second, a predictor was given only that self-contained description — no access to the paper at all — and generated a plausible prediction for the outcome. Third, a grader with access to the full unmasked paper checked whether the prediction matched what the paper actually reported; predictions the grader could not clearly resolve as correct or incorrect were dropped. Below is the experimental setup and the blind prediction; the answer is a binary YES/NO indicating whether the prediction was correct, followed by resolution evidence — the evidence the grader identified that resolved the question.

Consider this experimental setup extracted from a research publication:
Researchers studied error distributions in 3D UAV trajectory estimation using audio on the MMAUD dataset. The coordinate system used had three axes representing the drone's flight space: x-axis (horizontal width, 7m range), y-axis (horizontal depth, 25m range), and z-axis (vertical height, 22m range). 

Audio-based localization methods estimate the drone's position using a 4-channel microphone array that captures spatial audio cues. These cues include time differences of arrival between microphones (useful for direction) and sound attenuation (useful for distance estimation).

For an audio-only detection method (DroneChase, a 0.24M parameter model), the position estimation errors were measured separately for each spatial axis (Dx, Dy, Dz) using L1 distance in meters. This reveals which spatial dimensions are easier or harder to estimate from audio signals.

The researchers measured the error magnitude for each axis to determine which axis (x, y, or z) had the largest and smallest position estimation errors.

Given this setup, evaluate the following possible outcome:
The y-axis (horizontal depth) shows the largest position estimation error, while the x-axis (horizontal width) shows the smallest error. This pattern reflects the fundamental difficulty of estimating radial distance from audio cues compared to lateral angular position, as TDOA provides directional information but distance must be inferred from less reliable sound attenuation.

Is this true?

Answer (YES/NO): YES